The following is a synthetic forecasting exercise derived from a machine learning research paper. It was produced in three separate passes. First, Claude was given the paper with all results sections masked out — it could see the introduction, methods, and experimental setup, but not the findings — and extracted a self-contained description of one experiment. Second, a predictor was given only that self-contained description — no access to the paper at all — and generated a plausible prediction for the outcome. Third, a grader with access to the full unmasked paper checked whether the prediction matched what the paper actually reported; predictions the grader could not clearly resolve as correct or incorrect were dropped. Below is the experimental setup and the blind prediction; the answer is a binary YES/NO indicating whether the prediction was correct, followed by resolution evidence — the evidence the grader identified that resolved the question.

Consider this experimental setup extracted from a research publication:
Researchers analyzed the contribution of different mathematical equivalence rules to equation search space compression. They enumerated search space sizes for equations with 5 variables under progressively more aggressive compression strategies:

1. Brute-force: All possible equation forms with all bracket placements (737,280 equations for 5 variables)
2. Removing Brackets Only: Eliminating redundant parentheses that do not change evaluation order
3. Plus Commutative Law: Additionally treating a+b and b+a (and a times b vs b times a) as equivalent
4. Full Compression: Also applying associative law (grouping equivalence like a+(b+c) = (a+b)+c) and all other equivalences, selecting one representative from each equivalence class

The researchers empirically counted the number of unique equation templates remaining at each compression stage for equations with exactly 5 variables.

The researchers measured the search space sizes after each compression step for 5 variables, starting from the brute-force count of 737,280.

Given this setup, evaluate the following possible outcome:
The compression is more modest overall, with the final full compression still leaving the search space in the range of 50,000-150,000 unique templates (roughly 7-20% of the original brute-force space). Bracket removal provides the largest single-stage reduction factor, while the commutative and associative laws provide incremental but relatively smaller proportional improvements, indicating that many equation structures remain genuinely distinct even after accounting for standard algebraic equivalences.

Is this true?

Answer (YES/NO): NO